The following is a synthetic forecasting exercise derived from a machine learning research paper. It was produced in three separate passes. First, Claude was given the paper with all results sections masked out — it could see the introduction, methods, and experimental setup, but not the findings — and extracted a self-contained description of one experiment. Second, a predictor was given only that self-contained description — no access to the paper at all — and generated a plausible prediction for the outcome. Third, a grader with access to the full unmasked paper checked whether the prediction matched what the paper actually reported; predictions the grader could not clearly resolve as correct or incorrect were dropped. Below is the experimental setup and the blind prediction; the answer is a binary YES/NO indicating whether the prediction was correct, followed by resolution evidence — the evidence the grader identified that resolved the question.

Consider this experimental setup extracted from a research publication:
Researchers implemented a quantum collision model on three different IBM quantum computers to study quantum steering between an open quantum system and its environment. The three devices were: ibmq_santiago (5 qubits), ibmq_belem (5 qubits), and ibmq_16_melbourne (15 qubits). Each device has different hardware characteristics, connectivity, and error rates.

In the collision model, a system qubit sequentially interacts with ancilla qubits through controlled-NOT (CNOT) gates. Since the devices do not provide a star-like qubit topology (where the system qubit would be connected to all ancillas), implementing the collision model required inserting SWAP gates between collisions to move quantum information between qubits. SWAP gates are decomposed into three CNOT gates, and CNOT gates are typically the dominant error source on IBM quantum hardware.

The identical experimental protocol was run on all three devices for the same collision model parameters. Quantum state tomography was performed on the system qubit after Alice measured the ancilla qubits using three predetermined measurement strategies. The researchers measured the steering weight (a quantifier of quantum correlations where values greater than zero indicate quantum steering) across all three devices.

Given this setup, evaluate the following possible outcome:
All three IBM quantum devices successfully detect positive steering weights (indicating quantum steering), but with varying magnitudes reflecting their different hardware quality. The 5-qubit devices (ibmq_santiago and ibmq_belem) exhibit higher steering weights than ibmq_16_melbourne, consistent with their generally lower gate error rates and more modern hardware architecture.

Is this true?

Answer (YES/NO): NO